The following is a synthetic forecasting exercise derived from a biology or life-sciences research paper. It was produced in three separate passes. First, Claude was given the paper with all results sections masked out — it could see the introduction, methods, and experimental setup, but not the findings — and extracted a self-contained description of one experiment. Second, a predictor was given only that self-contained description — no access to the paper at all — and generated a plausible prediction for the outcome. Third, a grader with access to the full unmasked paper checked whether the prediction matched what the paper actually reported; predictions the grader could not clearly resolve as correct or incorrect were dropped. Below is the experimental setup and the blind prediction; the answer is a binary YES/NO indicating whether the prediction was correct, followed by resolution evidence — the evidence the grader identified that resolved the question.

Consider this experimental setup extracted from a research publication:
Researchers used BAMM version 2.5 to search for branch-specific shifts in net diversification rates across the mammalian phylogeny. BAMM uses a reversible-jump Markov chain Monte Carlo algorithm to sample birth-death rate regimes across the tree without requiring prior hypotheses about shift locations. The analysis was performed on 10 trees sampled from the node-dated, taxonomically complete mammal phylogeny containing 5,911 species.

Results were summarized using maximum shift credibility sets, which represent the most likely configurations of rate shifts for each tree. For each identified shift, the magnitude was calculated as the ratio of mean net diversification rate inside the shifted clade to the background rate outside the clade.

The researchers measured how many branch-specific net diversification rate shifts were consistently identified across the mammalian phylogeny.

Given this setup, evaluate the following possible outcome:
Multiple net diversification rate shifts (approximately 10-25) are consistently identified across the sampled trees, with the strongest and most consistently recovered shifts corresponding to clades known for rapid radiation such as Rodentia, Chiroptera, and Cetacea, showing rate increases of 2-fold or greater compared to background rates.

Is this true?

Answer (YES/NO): NO